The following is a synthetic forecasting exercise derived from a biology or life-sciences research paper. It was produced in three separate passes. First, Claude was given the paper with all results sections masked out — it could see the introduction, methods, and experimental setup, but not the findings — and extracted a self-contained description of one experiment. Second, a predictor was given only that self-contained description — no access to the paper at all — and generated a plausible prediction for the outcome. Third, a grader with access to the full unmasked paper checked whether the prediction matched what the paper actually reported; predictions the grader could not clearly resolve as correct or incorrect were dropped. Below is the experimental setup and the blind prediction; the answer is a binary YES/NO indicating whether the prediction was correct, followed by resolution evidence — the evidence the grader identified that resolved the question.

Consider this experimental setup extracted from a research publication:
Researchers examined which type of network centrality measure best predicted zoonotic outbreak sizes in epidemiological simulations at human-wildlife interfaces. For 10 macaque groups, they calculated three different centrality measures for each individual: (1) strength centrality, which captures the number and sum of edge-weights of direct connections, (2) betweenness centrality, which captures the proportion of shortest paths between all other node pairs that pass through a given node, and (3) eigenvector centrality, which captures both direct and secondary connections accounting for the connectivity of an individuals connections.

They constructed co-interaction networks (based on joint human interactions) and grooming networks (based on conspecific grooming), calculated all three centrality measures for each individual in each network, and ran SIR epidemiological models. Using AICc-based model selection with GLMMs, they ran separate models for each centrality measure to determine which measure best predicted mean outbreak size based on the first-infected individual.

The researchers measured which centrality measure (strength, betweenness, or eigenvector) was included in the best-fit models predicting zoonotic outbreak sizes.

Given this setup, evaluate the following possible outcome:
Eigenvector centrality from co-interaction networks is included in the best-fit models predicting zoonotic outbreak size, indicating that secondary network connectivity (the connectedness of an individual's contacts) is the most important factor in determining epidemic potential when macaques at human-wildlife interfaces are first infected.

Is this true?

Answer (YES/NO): NO